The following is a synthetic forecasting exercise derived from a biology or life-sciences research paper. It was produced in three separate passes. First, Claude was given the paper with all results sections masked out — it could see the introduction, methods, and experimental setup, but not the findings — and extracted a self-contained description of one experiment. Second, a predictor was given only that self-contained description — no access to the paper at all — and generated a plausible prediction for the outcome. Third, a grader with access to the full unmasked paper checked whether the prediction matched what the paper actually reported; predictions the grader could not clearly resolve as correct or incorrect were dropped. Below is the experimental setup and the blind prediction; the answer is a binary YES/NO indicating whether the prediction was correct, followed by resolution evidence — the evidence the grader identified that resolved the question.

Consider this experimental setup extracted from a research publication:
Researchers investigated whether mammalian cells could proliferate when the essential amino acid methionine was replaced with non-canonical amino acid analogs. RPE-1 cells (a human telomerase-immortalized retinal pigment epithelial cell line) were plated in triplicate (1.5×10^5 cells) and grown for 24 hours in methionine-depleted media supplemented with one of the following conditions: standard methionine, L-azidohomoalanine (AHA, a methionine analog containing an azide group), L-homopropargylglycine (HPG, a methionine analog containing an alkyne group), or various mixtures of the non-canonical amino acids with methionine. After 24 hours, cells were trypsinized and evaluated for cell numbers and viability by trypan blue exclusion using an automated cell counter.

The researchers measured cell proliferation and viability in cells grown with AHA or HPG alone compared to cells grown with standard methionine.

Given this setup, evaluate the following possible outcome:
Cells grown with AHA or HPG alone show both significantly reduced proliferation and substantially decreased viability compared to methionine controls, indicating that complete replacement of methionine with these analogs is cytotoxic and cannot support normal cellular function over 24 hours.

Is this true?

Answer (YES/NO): NO